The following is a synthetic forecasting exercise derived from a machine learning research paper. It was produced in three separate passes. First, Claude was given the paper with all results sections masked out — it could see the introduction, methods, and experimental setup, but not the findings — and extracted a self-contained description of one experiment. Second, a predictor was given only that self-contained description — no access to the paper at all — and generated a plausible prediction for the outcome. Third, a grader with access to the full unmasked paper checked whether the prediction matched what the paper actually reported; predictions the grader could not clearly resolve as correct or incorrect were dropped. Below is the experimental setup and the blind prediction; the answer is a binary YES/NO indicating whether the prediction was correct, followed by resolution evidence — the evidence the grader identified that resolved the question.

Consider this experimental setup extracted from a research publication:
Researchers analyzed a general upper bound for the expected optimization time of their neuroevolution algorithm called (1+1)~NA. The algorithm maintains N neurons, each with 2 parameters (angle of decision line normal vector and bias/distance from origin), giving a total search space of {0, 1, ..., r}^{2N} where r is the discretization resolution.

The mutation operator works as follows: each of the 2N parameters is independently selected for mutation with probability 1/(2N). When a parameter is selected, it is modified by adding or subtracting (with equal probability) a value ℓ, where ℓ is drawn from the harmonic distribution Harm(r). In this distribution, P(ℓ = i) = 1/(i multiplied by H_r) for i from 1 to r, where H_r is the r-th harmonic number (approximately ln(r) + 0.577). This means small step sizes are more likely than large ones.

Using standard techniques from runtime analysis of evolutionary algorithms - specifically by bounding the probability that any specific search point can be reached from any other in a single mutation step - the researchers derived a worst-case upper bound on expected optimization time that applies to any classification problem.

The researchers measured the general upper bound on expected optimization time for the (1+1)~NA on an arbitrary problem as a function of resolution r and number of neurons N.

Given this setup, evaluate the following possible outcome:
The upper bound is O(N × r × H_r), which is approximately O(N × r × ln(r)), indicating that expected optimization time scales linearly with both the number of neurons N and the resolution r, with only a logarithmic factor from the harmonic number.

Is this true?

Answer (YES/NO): NO